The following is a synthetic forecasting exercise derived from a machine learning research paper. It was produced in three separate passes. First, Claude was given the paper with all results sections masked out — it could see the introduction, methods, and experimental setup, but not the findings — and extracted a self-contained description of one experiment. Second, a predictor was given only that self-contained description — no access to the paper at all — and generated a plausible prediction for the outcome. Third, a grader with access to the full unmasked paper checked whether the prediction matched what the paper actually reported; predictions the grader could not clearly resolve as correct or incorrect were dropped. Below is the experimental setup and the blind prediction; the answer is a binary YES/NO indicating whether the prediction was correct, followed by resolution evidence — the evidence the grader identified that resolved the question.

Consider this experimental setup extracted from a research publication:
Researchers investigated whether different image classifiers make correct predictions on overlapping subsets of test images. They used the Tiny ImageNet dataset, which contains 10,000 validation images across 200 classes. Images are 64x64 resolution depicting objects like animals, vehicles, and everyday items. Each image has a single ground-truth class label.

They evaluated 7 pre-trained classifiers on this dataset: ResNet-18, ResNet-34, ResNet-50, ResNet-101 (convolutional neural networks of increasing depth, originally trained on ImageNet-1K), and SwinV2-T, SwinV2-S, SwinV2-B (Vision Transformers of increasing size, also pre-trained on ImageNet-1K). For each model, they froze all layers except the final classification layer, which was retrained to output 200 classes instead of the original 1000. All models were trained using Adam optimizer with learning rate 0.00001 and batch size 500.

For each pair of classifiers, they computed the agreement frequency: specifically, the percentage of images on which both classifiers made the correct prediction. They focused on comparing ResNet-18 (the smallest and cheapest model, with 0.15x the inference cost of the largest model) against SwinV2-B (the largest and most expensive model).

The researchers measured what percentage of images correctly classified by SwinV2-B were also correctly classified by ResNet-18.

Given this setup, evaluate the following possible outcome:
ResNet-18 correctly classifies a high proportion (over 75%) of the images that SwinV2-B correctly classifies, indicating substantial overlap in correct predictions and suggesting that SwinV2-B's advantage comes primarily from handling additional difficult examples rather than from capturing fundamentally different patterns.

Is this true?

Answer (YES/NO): NO